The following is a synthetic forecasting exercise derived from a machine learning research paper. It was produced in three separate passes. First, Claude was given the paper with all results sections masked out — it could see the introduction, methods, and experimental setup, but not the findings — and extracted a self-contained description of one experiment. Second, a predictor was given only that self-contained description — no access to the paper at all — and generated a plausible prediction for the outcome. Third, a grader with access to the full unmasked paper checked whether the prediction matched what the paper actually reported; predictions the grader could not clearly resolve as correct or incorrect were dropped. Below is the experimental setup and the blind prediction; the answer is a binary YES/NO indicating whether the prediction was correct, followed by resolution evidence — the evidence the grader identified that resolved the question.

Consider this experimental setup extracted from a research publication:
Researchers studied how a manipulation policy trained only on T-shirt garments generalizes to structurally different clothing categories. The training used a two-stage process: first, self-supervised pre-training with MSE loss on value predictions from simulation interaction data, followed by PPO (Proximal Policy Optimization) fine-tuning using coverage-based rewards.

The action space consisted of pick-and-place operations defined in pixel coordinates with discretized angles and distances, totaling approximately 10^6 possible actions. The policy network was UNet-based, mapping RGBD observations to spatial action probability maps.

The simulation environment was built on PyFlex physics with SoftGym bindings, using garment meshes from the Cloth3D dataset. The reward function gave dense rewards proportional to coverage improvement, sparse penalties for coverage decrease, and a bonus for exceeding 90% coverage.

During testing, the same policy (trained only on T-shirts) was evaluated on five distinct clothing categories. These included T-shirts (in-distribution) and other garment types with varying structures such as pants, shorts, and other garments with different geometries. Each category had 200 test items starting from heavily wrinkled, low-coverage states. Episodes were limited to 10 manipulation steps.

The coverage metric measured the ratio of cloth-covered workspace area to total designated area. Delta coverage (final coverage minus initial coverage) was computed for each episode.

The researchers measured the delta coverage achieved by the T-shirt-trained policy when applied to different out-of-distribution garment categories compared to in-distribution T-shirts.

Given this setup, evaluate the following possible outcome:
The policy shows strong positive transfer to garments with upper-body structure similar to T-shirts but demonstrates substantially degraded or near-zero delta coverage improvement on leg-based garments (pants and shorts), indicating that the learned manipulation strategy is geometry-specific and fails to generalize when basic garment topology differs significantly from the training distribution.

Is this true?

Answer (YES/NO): NO